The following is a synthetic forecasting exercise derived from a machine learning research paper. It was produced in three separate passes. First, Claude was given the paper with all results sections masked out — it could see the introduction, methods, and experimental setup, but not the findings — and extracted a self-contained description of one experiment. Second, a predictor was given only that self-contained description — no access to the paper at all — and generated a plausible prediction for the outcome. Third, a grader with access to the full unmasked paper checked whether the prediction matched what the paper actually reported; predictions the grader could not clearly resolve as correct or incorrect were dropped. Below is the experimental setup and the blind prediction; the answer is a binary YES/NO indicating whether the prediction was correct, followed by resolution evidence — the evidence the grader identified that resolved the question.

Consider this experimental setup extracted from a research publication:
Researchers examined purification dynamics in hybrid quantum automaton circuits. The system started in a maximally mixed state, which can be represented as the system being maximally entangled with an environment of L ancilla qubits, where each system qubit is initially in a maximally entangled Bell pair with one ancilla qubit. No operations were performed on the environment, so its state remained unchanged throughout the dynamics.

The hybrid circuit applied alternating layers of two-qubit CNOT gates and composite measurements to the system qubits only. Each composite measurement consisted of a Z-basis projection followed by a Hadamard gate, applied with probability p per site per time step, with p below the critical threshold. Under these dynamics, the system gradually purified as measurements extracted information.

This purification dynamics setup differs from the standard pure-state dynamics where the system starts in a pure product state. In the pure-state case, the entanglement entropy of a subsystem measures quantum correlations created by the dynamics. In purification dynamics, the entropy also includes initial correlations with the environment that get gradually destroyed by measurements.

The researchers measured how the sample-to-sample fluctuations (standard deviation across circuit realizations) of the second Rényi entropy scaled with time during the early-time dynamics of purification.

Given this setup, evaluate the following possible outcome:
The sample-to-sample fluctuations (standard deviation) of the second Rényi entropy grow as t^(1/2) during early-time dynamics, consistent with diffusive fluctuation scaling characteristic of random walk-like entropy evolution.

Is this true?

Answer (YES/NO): NO